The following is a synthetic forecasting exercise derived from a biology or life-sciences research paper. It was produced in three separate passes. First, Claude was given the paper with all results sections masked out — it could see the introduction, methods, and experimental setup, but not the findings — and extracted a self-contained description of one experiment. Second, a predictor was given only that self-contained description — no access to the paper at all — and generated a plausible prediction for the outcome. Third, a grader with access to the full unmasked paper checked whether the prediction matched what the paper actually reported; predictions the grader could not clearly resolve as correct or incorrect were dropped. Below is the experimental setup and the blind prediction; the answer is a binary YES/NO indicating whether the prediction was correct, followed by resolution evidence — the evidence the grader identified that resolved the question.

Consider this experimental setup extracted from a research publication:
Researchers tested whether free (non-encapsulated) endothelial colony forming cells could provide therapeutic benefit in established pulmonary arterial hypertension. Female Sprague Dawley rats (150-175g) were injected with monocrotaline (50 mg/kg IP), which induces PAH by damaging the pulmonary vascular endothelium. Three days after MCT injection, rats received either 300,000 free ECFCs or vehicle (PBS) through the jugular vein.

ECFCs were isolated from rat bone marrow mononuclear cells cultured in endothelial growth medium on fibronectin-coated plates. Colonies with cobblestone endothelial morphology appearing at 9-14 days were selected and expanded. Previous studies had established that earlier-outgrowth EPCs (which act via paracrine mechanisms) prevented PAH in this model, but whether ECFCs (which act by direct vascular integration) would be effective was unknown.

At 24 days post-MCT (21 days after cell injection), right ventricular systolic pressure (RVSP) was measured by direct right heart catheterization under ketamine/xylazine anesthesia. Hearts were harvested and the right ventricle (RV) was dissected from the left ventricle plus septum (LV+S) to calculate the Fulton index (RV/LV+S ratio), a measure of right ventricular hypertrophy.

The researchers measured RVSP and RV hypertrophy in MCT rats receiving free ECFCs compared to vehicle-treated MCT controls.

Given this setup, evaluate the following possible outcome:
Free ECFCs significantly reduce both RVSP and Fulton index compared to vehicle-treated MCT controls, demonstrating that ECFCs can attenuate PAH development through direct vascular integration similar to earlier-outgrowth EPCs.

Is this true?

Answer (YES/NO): NO